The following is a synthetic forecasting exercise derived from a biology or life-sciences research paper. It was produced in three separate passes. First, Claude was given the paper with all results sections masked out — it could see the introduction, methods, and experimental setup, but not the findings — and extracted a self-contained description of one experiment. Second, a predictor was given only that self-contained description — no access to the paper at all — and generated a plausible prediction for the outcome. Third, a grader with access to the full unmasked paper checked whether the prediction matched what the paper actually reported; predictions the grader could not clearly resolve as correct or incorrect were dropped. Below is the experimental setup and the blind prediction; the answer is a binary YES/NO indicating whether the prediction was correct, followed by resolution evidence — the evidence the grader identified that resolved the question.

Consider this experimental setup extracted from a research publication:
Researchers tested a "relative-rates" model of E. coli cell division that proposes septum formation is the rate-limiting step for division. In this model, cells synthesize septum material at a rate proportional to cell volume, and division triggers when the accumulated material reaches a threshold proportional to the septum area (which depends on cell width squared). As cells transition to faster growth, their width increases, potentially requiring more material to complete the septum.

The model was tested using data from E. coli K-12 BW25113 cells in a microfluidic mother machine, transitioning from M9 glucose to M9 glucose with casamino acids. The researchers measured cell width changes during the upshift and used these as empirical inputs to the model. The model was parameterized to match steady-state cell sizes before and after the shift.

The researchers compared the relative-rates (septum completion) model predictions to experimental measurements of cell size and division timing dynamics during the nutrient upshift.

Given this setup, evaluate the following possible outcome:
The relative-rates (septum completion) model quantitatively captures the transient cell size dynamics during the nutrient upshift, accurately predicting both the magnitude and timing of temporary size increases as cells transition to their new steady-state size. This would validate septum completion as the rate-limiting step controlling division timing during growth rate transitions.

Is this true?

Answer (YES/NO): NO